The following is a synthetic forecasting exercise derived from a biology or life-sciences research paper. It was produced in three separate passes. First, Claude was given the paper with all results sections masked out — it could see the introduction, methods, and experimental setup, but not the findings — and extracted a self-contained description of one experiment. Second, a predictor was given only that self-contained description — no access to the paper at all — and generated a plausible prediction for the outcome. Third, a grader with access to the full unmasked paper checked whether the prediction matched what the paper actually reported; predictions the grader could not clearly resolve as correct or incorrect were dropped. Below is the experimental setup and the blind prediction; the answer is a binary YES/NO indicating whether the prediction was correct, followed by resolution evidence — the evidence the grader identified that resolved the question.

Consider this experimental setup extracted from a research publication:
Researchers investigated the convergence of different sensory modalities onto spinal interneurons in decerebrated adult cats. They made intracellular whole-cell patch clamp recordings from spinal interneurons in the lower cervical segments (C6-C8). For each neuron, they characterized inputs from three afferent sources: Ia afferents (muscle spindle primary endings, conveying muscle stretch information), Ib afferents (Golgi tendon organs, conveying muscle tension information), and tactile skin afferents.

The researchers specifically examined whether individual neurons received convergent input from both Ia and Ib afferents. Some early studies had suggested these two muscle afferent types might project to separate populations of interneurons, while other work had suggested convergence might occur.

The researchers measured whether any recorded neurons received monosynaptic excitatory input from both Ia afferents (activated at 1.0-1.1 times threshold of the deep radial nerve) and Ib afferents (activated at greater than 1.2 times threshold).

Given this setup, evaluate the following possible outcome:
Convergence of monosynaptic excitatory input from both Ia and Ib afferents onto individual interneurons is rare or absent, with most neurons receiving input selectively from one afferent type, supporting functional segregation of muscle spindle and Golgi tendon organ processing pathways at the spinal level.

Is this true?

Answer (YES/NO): NO